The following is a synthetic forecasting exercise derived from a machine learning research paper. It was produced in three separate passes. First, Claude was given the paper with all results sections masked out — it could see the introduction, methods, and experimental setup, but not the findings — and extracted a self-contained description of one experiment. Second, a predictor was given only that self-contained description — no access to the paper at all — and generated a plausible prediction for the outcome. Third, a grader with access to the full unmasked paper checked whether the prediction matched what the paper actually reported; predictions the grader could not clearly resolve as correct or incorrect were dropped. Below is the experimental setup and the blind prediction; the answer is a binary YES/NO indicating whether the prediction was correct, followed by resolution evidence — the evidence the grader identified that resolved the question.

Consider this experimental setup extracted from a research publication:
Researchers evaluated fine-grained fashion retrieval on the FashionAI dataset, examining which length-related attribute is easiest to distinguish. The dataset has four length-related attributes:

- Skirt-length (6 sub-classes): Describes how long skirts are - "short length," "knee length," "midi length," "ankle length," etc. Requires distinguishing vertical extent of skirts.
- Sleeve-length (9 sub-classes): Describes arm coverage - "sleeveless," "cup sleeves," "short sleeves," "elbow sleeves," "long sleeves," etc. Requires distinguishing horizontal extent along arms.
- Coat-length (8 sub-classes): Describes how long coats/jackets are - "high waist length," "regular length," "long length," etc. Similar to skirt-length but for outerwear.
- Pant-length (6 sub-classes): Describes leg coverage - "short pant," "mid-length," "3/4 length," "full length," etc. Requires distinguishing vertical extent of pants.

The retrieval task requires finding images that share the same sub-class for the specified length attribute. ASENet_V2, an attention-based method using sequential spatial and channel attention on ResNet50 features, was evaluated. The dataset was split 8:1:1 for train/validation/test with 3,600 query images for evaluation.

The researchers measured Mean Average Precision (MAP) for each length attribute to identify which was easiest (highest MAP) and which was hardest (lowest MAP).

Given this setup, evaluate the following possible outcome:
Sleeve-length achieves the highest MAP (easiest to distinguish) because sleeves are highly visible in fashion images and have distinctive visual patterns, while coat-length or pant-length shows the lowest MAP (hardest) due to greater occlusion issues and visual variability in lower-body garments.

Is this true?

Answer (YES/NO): NO